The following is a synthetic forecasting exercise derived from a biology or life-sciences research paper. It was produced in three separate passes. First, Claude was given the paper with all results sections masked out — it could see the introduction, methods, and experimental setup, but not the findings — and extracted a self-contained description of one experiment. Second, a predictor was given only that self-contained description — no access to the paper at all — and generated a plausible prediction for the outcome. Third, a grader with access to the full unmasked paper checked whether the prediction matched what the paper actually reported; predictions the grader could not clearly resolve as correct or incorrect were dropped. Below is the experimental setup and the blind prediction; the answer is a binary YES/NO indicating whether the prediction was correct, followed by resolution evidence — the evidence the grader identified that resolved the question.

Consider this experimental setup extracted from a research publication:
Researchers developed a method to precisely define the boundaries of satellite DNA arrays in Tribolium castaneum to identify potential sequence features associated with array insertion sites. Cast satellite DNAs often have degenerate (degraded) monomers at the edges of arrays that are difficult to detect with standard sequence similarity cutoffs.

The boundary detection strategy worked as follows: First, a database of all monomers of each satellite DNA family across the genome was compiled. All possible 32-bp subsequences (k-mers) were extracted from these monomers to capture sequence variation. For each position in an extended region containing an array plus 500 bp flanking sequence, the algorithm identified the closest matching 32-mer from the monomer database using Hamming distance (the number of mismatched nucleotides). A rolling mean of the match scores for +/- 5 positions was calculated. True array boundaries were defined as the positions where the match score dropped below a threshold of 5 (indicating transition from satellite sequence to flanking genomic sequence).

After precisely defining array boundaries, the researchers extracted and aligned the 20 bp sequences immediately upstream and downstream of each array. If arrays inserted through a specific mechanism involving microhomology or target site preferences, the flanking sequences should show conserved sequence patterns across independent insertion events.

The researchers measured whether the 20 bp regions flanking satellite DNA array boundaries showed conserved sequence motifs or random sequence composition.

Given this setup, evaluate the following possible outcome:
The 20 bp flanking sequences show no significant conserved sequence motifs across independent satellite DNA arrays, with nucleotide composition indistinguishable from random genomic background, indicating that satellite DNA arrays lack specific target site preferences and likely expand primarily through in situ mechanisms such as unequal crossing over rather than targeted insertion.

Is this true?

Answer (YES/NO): NO